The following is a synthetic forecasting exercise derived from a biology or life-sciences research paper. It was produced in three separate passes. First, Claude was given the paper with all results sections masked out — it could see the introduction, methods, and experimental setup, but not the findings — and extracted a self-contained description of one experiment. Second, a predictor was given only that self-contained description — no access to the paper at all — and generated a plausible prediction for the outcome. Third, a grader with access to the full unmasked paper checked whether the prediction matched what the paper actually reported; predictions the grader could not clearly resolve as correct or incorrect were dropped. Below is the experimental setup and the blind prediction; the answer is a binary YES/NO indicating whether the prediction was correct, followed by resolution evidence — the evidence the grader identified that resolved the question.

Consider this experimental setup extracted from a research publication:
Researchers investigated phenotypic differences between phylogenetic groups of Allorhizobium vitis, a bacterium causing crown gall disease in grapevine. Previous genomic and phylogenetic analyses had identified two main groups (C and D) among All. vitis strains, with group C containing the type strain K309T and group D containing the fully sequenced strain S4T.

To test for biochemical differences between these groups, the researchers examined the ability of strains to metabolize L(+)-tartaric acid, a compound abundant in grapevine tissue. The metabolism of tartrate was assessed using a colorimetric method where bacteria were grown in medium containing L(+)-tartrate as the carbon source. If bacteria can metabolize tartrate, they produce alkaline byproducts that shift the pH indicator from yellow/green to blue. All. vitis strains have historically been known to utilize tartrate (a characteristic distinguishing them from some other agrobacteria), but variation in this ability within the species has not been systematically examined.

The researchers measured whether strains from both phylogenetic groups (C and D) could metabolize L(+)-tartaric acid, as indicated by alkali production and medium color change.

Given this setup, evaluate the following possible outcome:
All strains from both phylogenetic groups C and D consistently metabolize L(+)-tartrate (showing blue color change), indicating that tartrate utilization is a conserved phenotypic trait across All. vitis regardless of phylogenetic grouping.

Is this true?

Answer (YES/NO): YES